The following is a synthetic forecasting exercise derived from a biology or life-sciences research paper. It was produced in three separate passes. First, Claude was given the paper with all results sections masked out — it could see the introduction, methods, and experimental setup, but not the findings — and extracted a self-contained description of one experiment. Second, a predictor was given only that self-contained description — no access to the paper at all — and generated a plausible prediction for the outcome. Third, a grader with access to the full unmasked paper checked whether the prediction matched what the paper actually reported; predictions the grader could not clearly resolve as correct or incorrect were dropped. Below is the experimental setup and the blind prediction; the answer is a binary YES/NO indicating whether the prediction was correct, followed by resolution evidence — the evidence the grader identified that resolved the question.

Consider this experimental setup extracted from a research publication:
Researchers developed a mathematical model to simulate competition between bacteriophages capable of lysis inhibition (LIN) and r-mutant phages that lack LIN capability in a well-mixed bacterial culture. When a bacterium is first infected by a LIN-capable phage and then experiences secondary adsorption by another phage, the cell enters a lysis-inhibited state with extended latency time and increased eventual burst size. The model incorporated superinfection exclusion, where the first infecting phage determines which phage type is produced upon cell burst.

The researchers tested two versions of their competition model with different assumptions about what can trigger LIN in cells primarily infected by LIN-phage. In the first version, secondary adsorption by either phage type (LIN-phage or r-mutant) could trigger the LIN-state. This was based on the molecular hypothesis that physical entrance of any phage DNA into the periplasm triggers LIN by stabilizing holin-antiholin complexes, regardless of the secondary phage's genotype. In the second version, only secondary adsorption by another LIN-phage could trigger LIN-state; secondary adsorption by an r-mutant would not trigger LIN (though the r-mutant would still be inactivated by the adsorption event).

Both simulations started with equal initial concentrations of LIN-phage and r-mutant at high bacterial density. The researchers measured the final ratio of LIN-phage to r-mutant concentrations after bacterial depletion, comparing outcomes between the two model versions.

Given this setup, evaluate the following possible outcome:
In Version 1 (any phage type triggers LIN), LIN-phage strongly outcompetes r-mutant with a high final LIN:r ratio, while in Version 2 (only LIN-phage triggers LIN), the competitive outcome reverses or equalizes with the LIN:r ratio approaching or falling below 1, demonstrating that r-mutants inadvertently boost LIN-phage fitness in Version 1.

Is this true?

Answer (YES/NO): NO